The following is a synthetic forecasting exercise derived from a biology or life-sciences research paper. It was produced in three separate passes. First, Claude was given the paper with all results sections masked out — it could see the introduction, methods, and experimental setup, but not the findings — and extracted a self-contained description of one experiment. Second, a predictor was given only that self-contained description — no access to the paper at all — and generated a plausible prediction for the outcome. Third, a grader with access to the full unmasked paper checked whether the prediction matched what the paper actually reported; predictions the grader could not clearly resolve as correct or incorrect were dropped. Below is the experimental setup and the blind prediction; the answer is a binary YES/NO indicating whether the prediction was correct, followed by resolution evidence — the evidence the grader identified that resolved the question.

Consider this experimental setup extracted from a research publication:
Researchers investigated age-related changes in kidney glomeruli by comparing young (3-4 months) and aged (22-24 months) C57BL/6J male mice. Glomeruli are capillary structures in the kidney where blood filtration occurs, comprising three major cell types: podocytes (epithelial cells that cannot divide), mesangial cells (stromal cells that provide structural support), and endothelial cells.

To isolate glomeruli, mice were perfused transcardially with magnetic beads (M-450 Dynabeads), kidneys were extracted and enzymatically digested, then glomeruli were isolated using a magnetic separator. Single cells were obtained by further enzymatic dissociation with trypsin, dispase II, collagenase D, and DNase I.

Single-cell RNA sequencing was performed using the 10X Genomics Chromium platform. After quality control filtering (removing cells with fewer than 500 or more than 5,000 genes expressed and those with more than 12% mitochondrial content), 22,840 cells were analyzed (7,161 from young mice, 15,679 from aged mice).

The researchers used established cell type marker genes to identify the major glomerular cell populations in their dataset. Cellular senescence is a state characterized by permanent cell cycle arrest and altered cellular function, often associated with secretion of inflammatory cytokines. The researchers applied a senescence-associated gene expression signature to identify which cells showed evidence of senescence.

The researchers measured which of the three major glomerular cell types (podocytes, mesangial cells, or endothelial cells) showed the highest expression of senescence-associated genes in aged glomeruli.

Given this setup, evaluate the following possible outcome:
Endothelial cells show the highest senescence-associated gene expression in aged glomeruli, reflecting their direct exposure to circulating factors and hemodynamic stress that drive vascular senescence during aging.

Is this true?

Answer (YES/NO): NO